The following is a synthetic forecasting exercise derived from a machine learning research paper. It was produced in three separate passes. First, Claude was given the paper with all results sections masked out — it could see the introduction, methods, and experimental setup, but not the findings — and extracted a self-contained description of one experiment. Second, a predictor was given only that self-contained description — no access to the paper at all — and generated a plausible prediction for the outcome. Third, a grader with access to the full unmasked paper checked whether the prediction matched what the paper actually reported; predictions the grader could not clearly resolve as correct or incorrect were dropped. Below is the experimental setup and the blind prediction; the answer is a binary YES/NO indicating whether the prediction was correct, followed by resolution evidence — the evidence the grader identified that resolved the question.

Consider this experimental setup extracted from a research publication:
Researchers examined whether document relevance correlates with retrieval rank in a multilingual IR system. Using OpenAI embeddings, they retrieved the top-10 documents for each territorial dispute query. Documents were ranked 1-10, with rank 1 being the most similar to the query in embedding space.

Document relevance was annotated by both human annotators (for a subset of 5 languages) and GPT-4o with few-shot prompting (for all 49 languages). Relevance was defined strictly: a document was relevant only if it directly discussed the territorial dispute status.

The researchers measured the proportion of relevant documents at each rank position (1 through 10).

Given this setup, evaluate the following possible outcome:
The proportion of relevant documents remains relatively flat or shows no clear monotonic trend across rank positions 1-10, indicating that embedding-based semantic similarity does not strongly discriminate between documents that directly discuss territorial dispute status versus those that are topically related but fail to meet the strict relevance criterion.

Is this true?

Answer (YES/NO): NO